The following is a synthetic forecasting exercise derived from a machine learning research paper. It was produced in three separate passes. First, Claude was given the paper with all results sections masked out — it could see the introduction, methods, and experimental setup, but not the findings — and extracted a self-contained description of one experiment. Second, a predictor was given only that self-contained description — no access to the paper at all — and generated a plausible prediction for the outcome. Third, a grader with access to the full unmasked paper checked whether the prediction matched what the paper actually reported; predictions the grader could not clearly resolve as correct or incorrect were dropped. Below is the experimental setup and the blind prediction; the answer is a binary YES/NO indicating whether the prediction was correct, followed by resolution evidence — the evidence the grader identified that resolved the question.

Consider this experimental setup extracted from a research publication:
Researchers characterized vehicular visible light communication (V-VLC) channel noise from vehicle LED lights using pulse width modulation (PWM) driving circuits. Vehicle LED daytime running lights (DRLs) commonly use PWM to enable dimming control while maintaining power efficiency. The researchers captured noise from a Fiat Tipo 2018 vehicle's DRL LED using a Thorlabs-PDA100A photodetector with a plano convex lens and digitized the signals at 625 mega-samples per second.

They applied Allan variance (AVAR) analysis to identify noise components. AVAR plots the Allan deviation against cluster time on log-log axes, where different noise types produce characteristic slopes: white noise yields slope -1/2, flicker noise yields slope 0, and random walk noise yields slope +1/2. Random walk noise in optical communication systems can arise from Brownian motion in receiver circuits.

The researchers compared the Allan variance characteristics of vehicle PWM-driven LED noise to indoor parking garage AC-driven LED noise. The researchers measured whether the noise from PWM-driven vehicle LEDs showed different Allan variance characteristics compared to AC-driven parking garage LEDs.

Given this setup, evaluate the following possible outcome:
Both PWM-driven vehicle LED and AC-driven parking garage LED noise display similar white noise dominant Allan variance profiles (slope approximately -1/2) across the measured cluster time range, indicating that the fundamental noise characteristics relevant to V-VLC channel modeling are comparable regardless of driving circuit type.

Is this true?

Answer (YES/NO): NO